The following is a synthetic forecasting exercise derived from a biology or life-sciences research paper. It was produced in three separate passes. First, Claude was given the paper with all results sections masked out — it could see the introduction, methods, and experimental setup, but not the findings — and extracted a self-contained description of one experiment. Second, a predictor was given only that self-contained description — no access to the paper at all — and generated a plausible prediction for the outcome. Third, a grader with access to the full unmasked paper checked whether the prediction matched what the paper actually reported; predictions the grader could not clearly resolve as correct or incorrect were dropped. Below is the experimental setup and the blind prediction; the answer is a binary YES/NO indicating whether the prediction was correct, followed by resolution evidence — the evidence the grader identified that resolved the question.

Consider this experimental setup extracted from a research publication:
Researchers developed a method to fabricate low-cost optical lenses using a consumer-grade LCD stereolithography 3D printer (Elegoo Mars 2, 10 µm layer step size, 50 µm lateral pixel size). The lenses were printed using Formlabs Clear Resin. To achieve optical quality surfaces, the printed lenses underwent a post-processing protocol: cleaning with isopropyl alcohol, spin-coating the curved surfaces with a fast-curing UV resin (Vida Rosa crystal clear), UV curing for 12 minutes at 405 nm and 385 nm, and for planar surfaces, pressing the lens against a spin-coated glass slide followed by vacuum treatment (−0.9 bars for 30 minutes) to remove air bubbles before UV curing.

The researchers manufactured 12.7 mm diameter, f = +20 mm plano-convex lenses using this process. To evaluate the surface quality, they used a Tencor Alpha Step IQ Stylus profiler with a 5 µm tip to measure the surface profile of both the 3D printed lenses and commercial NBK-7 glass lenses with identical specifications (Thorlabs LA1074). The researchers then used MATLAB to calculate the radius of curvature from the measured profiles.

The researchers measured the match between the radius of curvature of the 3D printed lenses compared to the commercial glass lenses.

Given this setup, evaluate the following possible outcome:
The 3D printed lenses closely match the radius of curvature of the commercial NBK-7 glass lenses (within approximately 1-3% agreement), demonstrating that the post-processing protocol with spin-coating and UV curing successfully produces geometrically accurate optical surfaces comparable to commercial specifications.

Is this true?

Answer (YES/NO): YES